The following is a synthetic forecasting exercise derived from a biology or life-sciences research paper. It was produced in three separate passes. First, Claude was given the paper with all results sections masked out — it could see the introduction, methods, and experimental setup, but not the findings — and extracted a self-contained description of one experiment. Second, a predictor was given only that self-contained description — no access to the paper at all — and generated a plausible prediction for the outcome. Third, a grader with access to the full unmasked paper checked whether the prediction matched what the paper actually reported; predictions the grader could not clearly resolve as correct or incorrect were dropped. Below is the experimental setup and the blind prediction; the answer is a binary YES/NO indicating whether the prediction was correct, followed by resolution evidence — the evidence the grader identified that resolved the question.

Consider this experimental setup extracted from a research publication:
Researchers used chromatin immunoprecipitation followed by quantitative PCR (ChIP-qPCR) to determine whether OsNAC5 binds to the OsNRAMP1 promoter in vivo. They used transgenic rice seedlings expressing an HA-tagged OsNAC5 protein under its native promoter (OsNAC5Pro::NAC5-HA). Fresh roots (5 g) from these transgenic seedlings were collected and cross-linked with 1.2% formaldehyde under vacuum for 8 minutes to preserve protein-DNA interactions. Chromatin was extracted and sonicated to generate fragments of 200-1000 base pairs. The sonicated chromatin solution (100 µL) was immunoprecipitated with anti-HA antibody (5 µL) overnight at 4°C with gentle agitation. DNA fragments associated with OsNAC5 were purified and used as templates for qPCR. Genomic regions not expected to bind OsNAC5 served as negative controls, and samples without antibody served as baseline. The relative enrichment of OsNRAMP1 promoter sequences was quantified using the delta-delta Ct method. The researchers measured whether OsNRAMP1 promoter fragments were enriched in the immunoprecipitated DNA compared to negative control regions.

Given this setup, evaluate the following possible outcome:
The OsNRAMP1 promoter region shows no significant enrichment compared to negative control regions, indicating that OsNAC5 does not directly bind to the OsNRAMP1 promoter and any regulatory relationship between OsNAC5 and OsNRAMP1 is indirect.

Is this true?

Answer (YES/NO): NO